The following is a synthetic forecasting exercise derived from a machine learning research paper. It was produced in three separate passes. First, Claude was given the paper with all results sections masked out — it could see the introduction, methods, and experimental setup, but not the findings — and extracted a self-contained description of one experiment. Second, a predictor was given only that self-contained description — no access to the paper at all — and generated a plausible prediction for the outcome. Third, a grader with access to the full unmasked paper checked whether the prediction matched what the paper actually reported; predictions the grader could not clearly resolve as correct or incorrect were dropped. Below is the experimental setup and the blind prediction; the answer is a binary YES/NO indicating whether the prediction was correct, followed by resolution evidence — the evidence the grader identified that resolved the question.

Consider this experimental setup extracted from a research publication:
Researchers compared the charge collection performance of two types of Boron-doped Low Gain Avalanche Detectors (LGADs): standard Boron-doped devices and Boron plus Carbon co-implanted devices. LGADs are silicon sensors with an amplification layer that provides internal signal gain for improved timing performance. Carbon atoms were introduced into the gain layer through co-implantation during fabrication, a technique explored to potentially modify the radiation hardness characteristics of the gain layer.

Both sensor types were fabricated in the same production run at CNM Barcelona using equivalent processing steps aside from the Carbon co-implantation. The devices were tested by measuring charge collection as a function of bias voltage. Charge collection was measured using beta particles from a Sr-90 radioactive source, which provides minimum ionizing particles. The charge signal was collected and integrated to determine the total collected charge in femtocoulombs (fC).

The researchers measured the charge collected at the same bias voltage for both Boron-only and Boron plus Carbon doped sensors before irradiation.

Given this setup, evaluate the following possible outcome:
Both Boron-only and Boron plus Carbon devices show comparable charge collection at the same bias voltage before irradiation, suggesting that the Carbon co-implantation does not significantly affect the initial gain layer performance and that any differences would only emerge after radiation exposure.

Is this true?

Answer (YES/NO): NO